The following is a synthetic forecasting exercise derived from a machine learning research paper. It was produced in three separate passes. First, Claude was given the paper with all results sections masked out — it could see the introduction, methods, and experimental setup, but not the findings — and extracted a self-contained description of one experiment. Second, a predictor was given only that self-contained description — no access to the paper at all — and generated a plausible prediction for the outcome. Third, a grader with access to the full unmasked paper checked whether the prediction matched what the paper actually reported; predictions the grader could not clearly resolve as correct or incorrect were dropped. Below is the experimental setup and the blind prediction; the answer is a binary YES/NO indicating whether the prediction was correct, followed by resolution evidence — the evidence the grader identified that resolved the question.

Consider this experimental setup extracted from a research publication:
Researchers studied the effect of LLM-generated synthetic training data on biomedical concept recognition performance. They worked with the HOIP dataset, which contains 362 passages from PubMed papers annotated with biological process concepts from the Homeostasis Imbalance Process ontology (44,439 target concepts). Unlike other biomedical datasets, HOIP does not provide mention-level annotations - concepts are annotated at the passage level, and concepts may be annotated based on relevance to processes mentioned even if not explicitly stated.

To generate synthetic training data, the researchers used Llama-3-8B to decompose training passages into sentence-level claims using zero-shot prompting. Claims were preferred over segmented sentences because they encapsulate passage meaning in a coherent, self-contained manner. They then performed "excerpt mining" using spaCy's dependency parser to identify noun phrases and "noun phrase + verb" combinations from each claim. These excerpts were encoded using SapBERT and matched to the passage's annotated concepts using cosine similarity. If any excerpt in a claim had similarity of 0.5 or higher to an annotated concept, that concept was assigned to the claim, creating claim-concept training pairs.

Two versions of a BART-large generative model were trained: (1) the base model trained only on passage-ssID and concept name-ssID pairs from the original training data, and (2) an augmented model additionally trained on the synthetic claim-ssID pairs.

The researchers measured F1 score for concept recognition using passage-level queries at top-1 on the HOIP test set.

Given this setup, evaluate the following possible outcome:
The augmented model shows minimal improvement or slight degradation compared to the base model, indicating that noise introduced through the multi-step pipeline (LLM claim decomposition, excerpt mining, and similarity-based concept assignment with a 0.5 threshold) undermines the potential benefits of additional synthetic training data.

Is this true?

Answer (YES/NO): NO